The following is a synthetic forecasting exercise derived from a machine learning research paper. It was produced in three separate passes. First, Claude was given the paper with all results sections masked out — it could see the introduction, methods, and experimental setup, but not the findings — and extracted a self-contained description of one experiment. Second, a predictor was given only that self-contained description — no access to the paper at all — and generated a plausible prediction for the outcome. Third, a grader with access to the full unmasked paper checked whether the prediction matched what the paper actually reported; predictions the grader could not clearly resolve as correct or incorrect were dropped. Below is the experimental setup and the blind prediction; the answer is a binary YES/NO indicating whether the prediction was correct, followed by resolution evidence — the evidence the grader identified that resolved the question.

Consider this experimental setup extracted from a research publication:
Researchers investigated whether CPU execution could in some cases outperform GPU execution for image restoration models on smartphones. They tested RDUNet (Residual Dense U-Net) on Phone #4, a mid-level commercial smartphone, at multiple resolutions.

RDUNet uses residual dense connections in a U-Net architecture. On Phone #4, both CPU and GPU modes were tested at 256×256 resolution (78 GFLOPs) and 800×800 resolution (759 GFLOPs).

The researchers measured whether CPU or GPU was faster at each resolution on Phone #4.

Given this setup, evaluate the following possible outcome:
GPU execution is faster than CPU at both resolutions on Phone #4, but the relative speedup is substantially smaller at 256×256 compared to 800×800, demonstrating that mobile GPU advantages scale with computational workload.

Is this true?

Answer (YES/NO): YES